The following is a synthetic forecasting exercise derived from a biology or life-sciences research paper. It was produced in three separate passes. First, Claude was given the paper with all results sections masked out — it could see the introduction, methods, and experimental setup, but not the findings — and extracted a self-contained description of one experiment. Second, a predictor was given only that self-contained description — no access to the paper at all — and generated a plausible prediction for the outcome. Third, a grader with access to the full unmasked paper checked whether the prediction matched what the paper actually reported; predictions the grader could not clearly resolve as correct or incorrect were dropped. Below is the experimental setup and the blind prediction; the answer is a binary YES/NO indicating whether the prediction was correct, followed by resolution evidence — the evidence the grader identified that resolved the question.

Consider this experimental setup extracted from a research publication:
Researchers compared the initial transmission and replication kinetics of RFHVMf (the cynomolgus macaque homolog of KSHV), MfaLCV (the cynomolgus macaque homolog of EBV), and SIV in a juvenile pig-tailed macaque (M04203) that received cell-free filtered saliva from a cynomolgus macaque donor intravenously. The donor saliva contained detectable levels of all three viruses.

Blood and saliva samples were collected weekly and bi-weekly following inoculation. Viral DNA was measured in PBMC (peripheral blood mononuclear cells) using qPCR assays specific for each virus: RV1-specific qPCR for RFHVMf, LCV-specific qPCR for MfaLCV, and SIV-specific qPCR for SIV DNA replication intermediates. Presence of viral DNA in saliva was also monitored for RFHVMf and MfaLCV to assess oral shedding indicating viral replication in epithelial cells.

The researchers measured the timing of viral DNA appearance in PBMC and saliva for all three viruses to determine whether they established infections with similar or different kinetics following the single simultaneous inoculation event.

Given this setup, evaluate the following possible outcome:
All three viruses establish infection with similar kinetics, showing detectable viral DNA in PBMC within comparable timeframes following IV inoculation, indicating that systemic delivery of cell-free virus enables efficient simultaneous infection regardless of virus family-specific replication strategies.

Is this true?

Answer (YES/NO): YES